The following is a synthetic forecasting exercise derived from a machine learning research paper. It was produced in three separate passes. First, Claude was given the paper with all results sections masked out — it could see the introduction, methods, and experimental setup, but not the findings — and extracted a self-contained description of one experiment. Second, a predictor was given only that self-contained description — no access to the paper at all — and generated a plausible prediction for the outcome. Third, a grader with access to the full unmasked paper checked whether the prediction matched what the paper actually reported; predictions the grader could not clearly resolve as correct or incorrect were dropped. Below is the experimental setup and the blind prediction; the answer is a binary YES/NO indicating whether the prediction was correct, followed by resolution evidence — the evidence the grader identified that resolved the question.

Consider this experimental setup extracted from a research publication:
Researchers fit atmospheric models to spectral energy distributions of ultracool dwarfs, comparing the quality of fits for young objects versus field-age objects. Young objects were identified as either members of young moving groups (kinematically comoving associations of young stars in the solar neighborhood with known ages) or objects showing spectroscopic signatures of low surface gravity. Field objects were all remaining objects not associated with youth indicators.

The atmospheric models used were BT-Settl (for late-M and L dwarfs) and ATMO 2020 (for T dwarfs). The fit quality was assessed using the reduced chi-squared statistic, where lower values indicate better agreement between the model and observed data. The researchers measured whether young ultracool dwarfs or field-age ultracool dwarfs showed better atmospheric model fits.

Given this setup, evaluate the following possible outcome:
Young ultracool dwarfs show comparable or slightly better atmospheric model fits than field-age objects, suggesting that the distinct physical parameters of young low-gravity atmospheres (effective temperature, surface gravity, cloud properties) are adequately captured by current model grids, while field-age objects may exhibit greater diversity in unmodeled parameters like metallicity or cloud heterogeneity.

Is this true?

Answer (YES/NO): NO